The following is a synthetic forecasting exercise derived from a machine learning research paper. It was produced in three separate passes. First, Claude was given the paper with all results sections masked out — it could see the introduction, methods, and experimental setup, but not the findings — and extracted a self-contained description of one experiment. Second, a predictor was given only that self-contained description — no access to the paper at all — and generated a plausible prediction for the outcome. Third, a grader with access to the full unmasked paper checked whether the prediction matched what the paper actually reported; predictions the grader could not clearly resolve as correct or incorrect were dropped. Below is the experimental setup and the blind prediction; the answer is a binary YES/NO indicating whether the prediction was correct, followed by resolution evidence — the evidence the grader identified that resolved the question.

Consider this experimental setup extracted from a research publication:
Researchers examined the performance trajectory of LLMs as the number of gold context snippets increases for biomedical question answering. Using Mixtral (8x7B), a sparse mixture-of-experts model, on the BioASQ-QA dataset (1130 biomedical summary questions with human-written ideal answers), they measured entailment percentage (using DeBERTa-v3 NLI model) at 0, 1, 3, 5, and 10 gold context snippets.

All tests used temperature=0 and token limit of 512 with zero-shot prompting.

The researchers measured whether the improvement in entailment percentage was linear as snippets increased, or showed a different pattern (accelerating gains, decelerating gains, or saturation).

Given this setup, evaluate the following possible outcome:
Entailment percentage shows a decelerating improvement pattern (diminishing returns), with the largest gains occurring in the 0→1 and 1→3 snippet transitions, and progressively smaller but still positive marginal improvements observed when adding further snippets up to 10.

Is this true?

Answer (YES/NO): YES